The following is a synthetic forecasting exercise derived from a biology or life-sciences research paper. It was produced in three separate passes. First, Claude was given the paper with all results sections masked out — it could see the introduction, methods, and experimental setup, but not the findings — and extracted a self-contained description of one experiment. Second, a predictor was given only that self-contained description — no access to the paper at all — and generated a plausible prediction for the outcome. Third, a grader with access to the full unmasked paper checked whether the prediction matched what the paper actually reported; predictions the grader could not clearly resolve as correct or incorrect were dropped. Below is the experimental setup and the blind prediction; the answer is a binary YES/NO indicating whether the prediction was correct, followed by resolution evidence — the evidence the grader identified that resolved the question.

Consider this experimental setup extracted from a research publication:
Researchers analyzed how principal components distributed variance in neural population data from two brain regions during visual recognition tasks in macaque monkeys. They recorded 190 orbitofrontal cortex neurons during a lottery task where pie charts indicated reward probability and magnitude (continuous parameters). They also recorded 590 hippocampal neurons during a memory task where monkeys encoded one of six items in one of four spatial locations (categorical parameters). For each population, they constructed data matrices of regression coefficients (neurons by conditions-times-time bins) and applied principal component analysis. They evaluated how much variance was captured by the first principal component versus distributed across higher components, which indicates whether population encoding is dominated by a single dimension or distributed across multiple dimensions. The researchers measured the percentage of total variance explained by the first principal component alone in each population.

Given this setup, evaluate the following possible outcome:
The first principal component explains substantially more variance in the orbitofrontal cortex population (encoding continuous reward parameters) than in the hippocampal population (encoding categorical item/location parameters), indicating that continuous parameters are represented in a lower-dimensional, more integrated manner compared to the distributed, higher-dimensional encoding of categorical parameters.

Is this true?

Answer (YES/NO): NO